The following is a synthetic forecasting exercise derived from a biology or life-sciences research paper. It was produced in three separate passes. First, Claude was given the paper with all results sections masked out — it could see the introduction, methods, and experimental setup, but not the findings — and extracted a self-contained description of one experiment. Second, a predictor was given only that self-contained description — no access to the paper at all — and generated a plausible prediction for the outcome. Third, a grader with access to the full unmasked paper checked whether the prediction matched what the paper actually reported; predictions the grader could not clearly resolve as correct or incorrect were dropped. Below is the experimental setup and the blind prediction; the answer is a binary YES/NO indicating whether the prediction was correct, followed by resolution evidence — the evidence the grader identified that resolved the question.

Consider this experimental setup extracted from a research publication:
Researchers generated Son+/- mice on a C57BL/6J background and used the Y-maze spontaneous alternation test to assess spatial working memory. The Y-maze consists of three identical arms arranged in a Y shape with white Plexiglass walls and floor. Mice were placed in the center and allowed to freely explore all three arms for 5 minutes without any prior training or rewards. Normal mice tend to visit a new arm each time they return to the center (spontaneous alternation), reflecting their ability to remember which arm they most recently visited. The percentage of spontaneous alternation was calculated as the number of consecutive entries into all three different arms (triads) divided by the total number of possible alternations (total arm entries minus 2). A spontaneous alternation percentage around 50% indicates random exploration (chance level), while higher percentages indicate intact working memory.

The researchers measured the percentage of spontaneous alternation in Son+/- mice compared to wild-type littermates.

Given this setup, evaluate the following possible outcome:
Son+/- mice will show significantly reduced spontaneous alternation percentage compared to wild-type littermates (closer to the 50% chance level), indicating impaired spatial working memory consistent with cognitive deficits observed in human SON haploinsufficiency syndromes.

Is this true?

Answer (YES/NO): YES